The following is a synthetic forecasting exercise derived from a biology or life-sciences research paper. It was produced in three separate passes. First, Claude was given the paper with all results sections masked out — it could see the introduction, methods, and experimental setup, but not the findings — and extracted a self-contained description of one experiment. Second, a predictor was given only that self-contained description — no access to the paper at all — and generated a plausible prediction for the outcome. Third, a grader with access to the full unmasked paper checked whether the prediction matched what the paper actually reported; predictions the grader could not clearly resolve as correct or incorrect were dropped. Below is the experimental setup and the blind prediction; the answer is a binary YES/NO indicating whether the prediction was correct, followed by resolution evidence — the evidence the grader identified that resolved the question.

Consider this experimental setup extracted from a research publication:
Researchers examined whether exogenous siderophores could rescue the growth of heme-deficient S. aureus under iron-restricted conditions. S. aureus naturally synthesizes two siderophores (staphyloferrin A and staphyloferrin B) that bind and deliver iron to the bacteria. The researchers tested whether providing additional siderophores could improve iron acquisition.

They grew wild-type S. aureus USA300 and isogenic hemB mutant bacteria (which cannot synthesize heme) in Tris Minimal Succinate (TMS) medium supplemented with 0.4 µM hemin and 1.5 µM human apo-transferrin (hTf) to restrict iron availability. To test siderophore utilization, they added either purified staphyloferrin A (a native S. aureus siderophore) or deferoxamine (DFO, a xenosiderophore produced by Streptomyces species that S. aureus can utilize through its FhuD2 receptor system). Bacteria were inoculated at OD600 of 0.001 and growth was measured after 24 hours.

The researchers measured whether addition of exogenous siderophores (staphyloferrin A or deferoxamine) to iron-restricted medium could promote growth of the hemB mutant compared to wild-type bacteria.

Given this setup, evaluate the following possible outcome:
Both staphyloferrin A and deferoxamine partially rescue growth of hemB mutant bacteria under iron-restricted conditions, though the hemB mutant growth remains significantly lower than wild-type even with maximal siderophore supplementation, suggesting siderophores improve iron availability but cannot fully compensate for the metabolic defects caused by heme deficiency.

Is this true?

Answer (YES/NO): YES